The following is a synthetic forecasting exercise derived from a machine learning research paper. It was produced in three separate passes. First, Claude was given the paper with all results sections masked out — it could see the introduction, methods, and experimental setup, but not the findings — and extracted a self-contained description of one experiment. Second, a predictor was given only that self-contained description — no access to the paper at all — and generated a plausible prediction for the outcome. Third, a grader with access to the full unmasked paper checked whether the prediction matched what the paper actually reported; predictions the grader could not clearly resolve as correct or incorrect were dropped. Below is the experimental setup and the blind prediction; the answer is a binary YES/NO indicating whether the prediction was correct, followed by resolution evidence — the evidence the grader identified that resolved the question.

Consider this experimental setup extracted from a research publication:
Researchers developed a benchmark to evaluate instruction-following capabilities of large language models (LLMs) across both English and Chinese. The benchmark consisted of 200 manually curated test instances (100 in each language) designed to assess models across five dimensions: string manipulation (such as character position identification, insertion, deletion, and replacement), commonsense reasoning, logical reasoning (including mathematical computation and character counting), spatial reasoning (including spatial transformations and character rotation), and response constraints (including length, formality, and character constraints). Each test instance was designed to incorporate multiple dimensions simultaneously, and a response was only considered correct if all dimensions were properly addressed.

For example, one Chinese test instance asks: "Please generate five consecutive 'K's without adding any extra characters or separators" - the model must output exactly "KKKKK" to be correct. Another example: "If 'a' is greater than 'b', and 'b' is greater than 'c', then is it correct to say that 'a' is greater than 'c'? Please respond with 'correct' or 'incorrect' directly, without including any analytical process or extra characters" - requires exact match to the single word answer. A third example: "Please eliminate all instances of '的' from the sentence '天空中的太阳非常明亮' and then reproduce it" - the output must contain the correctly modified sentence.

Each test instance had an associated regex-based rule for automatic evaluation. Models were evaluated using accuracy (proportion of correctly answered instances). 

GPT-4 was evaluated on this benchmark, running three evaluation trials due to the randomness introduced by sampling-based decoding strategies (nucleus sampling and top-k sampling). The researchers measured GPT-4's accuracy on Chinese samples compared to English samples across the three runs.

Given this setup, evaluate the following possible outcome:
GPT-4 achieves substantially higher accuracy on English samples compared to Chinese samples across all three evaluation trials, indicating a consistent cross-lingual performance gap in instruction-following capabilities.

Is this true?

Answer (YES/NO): NO